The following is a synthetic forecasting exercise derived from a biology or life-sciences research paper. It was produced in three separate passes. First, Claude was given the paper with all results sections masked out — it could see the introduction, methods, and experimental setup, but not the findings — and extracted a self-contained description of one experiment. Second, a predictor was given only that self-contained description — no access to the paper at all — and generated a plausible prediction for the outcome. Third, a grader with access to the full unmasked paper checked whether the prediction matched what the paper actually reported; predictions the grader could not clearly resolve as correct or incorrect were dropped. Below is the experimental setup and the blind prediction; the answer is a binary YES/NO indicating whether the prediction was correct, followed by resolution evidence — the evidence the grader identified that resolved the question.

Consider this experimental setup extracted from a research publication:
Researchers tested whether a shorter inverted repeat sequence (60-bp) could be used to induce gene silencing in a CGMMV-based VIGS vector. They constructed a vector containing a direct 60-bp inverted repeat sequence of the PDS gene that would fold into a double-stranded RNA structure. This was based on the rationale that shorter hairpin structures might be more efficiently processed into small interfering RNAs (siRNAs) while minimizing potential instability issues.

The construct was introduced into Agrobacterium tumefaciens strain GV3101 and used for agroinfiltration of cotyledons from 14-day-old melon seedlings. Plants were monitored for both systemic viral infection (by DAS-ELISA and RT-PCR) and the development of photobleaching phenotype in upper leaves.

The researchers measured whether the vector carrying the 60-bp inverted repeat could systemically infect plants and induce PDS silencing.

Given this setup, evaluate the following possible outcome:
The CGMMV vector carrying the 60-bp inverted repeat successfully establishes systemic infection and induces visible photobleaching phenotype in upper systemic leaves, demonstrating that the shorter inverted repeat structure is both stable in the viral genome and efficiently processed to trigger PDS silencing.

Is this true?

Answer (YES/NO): NO